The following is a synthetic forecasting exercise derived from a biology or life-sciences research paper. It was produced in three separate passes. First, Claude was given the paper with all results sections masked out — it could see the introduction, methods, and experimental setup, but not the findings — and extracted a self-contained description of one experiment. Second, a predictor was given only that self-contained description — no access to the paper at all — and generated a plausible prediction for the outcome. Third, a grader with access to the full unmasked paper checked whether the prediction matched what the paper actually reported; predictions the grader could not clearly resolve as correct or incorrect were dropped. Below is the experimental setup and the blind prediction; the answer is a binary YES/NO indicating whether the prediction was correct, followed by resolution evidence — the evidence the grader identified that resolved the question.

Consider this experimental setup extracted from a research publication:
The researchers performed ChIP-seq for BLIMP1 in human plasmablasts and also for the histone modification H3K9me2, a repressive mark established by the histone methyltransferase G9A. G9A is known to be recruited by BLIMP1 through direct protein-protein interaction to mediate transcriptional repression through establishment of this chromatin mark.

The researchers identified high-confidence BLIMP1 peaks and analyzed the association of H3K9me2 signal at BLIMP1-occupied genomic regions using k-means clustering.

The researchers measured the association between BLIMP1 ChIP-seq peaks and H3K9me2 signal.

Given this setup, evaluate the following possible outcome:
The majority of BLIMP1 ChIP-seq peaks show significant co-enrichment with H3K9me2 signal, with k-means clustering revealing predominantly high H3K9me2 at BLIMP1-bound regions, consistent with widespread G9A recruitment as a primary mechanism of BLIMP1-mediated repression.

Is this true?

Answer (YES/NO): NO